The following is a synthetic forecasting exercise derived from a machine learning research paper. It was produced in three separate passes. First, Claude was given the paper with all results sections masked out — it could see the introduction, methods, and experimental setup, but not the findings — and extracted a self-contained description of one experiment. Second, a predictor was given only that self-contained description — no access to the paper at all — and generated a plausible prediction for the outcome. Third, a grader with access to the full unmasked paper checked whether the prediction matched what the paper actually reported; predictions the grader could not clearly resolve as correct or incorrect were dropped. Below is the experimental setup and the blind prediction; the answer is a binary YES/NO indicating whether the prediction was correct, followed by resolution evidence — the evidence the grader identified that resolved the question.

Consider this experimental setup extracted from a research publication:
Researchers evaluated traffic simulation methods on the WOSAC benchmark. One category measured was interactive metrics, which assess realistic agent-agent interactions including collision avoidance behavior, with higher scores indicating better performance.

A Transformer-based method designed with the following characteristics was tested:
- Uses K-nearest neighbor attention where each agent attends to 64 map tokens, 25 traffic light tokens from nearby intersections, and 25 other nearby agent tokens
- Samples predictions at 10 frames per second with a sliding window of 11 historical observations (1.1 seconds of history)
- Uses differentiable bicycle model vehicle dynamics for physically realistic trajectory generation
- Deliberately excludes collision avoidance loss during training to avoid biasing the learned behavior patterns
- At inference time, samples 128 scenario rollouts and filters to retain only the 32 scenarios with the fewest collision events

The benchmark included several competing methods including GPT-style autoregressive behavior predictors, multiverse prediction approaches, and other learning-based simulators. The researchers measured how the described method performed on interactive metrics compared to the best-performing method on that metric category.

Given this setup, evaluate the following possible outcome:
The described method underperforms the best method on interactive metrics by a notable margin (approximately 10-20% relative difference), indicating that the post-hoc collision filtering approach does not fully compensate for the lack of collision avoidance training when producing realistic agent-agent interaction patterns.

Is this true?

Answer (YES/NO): YES